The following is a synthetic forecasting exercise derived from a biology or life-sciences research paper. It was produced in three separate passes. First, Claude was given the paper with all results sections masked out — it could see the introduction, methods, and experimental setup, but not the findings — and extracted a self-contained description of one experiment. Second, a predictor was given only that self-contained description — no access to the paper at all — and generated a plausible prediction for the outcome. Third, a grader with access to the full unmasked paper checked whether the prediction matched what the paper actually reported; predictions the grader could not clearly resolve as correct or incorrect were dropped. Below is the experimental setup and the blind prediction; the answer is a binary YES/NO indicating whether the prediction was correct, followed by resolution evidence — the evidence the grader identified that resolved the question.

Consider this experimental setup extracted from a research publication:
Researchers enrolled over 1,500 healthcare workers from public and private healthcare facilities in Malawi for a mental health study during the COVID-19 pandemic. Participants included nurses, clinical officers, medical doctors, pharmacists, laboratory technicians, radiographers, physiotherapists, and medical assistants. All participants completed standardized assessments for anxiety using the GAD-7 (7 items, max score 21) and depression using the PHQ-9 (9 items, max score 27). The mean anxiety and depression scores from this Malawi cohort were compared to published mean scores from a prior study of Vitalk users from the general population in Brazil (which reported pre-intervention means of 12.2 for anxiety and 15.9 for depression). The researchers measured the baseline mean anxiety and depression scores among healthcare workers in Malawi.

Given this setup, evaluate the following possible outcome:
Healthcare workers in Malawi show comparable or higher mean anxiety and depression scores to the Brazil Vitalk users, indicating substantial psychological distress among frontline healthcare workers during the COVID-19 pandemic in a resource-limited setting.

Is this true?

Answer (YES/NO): NO